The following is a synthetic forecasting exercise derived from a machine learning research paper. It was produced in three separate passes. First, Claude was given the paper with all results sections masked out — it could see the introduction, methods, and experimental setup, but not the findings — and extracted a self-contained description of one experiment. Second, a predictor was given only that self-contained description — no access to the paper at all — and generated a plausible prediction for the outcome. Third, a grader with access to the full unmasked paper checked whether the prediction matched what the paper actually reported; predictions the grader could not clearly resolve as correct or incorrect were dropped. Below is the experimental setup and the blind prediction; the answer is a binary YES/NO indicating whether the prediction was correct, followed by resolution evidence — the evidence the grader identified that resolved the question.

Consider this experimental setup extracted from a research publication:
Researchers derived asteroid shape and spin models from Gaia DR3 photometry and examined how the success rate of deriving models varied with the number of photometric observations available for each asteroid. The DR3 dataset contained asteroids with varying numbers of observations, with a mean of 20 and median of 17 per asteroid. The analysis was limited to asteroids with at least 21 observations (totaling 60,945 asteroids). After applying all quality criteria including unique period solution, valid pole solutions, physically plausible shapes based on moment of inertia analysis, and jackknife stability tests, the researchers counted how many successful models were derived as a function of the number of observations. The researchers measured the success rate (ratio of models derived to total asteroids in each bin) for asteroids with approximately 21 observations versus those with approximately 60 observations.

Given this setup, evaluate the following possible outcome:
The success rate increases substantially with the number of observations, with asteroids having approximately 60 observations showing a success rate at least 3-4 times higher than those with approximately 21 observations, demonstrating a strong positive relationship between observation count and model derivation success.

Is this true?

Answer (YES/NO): YES